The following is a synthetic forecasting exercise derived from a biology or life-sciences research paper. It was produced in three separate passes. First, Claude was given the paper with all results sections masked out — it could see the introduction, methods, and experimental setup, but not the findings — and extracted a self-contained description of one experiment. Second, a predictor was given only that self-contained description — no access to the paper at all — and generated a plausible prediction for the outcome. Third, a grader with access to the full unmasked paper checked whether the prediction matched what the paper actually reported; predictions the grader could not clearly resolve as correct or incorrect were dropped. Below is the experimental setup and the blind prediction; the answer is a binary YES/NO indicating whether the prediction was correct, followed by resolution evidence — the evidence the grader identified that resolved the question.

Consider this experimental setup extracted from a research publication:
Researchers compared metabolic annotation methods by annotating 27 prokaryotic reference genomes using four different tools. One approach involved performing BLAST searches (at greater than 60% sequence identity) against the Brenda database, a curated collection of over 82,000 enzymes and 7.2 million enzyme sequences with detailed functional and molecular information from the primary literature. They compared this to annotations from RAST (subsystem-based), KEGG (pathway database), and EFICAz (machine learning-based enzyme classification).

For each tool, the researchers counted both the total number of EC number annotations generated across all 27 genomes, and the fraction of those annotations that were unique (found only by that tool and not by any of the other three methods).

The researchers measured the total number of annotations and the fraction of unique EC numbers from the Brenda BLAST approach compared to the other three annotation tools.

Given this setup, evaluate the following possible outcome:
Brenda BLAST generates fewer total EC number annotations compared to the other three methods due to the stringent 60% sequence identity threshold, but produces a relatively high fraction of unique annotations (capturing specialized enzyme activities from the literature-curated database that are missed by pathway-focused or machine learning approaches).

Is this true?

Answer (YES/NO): YES